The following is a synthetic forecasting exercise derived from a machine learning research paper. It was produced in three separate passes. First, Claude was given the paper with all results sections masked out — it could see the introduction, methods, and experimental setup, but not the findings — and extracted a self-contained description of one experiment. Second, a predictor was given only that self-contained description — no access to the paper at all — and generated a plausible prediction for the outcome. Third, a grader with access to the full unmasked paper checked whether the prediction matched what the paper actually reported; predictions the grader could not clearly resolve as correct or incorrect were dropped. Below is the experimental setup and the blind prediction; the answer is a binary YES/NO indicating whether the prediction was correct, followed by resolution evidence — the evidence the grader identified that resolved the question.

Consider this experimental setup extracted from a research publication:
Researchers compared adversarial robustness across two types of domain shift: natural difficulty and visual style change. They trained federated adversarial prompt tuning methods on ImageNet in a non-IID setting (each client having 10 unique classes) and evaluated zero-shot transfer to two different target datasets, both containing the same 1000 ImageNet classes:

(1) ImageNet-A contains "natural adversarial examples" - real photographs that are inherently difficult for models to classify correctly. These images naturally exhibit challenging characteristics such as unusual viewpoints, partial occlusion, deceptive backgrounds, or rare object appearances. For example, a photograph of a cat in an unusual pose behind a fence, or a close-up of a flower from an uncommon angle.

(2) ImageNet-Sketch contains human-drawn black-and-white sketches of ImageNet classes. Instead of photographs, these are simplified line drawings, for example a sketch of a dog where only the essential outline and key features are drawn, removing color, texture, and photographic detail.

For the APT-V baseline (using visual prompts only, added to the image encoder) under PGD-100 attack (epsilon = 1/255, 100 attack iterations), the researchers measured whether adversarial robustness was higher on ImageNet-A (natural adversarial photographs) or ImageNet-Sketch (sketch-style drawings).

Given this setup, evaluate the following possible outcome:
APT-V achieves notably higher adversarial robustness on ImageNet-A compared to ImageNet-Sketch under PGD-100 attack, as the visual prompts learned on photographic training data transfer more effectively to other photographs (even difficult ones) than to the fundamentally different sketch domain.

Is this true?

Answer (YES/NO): NO